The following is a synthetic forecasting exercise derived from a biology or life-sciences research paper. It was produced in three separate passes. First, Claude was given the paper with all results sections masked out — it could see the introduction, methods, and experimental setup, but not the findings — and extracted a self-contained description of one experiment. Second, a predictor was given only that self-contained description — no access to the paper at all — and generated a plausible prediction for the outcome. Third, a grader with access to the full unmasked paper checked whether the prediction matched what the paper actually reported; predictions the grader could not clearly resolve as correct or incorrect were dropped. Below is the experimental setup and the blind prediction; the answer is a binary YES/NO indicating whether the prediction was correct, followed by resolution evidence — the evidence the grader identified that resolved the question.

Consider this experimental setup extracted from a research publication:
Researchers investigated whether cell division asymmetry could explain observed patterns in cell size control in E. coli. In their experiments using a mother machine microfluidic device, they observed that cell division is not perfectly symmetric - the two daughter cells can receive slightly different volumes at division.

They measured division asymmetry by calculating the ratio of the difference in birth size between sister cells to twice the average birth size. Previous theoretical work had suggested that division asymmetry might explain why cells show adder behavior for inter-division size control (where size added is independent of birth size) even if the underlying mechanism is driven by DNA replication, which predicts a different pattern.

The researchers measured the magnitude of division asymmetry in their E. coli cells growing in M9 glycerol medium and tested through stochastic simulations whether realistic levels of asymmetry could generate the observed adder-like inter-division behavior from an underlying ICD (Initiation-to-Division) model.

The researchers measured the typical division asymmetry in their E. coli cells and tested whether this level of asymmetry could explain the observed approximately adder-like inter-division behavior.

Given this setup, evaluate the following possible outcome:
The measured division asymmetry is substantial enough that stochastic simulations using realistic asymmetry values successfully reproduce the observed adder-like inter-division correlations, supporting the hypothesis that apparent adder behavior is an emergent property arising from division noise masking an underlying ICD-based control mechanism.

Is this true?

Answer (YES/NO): NO